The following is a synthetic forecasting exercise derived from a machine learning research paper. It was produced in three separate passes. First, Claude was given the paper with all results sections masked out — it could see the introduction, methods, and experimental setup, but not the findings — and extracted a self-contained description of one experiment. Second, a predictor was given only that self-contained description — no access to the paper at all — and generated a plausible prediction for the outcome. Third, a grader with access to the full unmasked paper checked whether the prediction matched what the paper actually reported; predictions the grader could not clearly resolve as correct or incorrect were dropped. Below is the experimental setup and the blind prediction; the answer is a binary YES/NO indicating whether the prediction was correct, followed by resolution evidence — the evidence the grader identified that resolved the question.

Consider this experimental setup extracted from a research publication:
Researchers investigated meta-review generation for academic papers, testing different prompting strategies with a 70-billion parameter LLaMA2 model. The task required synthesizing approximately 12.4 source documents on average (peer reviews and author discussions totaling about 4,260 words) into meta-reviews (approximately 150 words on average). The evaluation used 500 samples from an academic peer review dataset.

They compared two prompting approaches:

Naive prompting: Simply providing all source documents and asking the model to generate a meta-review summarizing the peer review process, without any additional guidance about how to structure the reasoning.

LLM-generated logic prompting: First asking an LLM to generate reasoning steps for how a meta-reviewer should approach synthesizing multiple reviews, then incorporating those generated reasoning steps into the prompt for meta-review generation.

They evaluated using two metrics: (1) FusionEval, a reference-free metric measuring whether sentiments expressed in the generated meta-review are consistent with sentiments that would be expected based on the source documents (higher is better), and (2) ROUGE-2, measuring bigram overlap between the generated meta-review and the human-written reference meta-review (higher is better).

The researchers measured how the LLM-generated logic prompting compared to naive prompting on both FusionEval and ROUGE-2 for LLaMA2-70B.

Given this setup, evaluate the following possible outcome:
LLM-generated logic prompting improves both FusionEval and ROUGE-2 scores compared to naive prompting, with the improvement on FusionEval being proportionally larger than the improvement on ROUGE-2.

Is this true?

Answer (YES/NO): NO